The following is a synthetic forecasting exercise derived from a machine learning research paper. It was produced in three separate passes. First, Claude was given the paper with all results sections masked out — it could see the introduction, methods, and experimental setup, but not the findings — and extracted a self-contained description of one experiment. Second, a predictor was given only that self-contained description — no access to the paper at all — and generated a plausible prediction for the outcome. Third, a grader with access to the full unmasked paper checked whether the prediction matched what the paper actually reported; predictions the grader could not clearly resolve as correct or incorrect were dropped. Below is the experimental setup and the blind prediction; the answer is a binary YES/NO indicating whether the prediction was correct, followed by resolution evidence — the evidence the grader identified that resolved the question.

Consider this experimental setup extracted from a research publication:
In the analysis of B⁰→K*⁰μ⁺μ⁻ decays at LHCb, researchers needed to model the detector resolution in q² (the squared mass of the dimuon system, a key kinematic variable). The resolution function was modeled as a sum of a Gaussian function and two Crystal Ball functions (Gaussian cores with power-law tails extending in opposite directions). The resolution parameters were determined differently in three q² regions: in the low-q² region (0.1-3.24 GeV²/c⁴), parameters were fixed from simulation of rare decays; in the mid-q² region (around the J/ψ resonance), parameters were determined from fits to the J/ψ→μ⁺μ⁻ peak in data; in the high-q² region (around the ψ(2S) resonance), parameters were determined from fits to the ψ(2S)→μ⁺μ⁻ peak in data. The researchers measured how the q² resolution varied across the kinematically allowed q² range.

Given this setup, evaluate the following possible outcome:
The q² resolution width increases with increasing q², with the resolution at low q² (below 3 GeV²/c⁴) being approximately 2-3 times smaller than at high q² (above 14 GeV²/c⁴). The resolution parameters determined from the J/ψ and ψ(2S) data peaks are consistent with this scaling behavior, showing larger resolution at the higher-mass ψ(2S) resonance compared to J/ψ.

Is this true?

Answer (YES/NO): NO